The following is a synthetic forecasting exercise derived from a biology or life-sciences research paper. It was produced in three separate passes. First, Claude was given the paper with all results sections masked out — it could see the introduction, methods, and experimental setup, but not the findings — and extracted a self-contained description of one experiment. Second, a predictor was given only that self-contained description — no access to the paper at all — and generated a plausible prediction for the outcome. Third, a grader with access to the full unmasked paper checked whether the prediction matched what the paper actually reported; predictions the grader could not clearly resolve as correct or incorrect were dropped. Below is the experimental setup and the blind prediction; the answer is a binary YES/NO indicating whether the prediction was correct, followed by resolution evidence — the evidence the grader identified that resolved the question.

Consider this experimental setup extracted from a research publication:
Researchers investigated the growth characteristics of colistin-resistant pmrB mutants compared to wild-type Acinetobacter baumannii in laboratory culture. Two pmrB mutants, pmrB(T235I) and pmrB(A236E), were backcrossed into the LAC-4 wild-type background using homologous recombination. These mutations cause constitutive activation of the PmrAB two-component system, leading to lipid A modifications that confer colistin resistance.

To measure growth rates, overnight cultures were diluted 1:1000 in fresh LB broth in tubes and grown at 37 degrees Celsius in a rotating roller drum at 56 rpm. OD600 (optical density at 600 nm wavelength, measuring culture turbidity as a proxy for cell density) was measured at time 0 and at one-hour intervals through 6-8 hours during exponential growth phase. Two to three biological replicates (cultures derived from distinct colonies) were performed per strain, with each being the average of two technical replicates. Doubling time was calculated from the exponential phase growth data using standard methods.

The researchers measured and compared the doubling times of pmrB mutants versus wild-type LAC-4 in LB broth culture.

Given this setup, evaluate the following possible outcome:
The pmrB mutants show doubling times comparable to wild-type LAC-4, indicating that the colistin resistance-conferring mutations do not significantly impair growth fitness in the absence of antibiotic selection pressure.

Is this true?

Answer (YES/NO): NO